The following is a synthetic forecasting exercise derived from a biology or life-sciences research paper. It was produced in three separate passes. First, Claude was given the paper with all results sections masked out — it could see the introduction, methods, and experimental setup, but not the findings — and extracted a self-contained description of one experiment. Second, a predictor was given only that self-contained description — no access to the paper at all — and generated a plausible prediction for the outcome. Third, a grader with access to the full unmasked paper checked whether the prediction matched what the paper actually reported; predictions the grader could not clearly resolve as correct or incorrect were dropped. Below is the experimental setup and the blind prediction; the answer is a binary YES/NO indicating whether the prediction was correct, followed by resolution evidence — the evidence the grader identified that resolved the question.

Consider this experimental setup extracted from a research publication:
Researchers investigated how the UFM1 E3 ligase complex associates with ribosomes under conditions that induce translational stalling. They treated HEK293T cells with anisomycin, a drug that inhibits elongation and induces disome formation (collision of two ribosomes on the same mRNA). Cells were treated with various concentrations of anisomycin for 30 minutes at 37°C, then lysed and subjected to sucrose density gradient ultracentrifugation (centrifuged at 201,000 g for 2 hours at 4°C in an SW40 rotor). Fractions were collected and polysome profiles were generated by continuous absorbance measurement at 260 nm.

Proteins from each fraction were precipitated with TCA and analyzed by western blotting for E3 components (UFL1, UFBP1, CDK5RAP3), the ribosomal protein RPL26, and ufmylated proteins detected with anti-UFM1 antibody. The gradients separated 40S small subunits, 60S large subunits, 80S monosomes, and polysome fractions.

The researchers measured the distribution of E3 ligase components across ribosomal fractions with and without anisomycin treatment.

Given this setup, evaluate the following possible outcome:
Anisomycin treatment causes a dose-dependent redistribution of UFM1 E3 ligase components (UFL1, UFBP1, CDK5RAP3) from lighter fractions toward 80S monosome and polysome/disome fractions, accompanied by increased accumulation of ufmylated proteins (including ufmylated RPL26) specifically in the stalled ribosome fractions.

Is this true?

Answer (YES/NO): NO